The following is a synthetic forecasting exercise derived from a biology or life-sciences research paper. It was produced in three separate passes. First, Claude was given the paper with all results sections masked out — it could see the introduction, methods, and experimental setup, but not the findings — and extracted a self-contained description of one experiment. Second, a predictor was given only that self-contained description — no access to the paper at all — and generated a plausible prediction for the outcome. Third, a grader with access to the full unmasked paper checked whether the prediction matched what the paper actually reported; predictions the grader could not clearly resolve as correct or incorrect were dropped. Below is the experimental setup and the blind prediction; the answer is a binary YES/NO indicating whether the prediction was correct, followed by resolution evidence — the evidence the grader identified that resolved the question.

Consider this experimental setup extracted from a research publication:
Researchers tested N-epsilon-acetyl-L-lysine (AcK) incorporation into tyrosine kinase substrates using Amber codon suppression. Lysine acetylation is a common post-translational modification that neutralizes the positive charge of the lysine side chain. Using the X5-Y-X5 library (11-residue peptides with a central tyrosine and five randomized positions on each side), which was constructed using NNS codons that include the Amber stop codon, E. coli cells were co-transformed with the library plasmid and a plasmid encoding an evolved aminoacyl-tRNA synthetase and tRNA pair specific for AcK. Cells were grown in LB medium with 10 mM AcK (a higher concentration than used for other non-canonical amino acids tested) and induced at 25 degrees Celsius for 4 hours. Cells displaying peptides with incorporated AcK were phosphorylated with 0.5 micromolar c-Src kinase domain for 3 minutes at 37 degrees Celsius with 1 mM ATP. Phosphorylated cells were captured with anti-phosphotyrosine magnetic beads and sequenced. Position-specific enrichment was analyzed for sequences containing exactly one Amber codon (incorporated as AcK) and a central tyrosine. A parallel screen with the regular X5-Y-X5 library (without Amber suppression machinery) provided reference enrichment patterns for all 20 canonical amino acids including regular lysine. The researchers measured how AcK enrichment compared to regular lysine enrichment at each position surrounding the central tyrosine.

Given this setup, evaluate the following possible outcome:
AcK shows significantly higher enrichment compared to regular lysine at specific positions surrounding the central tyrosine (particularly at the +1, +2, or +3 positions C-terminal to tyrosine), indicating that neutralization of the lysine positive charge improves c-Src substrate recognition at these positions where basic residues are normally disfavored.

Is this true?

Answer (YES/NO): YES